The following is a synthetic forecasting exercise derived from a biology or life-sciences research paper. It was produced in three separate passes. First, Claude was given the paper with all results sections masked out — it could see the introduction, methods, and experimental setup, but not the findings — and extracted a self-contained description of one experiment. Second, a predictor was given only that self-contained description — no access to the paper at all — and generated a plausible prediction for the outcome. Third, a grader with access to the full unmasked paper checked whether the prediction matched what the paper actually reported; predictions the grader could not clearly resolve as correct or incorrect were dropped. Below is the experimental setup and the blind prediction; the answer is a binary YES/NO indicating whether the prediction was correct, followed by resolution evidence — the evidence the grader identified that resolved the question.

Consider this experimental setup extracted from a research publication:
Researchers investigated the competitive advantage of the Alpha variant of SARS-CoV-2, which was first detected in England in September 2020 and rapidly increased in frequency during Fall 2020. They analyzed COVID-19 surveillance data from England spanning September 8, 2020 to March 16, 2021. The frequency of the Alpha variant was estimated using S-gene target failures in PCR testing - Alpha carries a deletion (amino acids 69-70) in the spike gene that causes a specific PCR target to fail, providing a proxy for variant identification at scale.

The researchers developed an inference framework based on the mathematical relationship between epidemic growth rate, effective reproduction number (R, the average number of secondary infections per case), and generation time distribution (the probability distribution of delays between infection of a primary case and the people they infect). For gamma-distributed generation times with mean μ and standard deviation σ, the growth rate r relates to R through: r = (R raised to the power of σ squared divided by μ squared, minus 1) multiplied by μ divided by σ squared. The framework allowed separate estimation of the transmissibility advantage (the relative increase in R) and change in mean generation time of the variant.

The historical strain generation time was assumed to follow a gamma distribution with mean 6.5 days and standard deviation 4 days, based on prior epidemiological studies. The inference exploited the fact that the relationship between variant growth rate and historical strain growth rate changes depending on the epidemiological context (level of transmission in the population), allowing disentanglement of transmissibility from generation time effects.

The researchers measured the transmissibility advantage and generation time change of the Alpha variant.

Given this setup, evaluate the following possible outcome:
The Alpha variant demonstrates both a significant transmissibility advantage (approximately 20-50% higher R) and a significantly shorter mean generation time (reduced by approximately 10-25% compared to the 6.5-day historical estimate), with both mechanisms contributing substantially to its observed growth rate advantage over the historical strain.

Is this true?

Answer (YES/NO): NO